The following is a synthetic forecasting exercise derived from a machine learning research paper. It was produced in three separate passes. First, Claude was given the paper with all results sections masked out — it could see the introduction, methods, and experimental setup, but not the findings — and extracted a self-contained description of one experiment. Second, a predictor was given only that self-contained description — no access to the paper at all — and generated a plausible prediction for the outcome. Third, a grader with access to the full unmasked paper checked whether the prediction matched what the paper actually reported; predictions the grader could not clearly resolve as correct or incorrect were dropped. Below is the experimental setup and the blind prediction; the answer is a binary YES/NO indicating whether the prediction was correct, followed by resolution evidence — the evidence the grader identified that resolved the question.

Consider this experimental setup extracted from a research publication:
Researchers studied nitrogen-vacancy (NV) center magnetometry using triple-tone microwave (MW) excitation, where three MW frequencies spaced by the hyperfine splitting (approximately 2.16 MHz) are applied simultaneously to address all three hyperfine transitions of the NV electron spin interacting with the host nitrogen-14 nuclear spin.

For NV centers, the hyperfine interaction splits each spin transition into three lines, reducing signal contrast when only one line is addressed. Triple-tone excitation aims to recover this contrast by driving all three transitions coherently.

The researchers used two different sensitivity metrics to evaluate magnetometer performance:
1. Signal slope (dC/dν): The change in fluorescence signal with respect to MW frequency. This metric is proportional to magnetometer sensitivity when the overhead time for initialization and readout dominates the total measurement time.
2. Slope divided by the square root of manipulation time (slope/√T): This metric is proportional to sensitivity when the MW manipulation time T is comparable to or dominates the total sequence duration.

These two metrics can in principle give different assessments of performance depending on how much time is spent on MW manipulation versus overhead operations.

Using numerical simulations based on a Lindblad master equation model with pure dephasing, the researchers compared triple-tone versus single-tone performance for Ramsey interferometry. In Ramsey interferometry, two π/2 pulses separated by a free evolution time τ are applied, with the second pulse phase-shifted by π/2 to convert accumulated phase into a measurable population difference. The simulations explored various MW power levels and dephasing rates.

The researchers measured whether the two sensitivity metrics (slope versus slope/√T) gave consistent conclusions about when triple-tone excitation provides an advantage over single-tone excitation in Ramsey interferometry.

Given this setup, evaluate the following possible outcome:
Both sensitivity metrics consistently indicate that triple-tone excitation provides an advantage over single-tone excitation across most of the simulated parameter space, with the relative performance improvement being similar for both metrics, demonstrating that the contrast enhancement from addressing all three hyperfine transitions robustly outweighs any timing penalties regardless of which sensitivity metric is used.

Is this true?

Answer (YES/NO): NO